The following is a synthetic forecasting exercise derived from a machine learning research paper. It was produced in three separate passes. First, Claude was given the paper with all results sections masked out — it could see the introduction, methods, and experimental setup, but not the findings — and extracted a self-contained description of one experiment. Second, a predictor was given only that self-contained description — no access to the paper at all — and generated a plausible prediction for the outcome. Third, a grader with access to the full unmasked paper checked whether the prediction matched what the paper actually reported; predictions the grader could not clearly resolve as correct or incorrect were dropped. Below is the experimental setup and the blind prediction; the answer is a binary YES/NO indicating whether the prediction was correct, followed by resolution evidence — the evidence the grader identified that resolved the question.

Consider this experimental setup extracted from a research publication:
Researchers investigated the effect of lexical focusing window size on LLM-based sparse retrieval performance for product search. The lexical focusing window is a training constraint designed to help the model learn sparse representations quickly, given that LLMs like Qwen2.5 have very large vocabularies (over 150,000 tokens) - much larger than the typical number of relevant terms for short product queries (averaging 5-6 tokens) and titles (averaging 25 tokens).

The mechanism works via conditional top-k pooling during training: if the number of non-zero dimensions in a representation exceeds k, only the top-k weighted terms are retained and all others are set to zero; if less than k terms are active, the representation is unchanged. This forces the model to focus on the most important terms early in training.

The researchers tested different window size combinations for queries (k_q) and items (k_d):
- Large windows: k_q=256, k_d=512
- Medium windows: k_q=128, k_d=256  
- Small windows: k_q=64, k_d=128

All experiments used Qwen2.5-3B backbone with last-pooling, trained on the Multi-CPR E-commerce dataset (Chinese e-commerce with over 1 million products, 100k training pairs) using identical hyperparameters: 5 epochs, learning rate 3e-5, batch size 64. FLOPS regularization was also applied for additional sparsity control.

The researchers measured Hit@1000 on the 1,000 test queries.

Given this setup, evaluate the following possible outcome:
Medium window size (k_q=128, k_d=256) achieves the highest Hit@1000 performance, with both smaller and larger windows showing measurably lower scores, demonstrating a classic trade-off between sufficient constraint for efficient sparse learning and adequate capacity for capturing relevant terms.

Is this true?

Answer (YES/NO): NO